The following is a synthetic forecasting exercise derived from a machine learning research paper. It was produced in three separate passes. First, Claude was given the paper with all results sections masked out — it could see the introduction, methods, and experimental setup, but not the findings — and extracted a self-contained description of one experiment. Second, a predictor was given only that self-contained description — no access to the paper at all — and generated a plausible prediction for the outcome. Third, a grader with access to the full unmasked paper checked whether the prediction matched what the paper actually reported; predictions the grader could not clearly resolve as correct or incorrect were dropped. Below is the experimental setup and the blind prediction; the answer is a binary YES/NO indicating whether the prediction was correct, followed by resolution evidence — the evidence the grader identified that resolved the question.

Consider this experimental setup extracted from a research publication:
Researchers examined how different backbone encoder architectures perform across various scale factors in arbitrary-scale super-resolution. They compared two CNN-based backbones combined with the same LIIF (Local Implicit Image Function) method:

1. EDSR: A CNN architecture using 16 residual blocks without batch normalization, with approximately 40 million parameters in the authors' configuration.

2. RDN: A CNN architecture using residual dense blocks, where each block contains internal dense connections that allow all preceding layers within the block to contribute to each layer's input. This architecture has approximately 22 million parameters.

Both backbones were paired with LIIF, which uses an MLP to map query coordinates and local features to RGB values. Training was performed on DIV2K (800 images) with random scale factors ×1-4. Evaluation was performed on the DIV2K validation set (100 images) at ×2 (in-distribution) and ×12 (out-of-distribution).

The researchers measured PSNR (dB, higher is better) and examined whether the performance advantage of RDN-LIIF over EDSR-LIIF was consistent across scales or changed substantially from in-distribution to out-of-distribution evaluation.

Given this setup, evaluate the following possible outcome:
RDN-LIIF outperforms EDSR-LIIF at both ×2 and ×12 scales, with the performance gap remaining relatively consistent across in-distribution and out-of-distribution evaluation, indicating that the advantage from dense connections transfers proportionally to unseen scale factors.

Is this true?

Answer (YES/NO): NO